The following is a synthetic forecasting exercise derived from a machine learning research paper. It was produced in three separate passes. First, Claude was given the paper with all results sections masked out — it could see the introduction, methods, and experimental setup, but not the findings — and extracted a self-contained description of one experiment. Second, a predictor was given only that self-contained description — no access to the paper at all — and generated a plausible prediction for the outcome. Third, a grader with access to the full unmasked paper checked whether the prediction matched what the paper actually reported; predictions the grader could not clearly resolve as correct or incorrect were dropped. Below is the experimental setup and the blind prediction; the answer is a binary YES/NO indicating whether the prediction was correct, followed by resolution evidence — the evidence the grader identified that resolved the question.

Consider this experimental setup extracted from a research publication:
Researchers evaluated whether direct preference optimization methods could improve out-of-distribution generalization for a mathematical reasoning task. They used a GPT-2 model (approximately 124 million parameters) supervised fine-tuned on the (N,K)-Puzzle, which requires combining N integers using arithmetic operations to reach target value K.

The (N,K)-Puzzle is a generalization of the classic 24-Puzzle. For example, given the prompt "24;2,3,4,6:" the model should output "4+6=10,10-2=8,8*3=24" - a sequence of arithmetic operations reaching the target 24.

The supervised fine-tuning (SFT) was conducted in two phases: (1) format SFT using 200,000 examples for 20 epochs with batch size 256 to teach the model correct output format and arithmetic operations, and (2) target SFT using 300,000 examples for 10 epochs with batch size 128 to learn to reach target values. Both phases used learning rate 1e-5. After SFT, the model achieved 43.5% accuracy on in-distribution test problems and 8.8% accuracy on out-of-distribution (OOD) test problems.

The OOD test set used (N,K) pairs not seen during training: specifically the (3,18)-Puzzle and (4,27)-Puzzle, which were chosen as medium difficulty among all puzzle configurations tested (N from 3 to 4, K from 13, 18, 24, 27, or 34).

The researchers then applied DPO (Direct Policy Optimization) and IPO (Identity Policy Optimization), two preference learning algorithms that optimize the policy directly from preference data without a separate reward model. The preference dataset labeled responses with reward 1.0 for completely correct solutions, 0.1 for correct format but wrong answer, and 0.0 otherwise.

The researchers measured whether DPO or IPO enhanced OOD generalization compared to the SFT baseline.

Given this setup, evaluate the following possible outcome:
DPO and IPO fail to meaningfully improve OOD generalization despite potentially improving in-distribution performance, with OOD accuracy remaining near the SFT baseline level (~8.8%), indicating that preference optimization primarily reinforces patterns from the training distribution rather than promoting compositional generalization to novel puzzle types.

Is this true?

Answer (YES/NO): YES